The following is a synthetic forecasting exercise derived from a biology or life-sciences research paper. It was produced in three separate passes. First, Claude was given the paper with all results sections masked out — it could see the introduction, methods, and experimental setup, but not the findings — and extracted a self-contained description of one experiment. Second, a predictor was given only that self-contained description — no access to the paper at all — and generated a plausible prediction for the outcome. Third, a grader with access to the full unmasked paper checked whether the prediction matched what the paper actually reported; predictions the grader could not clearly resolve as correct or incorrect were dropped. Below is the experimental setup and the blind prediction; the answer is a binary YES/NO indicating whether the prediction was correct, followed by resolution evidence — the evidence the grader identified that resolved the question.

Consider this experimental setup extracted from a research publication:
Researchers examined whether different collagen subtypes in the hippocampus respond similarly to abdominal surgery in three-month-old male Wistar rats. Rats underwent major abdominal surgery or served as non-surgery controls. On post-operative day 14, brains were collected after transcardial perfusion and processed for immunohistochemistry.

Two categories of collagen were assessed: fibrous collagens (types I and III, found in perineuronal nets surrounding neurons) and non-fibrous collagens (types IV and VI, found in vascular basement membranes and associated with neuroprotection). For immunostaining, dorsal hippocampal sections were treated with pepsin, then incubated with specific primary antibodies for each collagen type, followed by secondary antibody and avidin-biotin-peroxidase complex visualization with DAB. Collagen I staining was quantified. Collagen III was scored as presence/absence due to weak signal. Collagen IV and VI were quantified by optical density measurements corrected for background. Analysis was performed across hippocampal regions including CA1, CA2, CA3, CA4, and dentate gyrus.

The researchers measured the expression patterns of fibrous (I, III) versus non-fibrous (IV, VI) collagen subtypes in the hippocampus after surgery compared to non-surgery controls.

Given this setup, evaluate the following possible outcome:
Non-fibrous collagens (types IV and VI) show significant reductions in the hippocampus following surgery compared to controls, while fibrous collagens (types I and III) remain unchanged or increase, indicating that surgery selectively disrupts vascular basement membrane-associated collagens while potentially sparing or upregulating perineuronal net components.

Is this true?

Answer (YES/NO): NO